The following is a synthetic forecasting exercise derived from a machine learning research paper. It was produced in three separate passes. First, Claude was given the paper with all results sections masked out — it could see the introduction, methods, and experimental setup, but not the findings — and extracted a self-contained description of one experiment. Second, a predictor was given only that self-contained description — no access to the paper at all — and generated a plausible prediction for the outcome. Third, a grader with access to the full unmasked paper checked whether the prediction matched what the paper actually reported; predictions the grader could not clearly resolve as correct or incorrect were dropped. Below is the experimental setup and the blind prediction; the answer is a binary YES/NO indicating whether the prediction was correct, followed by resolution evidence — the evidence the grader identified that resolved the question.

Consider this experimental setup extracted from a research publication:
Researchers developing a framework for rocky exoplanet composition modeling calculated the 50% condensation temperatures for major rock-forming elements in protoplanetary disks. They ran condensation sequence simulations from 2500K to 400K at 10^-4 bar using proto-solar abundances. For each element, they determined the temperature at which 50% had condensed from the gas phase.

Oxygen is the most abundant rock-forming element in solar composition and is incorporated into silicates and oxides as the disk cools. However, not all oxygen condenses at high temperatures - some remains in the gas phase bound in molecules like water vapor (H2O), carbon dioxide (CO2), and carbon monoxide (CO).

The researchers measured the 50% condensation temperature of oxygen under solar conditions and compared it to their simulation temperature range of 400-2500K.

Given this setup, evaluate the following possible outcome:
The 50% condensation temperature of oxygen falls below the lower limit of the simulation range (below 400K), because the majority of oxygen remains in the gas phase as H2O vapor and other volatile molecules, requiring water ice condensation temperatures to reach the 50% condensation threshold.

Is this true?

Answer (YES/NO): YES